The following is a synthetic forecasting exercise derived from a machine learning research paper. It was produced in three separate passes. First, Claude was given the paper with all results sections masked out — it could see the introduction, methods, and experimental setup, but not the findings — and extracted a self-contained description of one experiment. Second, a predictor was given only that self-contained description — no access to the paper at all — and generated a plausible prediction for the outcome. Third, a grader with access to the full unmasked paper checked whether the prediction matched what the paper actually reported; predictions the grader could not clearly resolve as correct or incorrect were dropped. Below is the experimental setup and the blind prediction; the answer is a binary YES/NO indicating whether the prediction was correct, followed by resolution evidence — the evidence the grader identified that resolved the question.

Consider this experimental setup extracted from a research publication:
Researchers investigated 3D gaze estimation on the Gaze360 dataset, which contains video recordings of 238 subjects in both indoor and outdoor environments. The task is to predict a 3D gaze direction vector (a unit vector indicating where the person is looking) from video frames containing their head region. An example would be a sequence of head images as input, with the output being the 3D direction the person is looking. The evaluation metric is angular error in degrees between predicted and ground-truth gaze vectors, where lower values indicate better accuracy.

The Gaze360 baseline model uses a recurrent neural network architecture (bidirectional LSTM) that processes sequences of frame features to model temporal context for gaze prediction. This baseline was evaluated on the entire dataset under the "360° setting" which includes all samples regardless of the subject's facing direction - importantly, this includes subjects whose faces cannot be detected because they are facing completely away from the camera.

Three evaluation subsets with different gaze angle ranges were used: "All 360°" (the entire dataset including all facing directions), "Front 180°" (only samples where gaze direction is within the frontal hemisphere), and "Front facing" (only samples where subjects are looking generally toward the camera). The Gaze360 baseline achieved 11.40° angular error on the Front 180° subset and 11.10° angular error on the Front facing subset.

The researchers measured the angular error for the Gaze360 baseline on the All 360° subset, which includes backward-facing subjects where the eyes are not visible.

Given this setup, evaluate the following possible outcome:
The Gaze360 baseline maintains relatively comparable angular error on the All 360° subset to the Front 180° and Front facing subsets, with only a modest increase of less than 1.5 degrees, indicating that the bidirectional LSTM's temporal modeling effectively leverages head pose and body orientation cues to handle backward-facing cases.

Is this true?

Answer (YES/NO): NO